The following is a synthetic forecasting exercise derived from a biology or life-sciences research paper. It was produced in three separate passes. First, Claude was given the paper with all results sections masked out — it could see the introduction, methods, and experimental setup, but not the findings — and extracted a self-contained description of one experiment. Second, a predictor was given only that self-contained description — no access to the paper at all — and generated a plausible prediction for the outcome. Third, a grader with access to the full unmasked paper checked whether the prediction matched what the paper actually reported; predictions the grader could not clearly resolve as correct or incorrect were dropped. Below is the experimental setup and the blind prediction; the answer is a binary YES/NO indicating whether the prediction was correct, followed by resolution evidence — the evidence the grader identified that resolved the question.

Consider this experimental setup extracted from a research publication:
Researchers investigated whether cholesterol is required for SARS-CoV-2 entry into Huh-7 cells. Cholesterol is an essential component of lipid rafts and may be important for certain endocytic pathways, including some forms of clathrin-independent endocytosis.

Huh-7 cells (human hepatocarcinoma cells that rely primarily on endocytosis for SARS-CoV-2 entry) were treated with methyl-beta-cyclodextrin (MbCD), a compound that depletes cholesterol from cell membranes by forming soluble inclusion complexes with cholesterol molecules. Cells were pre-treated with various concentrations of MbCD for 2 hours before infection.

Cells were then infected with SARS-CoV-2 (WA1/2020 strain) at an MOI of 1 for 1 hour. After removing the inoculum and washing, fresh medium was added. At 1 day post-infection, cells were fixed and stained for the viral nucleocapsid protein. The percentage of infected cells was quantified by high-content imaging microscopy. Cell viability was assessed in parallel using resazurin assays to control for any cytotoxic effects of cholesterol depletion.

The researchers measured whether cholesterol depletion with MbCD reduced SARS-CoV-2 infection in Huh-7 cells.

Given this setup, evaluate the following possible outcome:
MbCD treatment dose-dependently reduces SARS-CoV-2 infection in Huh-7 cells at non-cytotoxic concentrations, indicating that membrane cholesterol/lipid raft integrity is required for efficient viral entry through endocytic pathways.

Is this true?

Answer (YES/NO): NO